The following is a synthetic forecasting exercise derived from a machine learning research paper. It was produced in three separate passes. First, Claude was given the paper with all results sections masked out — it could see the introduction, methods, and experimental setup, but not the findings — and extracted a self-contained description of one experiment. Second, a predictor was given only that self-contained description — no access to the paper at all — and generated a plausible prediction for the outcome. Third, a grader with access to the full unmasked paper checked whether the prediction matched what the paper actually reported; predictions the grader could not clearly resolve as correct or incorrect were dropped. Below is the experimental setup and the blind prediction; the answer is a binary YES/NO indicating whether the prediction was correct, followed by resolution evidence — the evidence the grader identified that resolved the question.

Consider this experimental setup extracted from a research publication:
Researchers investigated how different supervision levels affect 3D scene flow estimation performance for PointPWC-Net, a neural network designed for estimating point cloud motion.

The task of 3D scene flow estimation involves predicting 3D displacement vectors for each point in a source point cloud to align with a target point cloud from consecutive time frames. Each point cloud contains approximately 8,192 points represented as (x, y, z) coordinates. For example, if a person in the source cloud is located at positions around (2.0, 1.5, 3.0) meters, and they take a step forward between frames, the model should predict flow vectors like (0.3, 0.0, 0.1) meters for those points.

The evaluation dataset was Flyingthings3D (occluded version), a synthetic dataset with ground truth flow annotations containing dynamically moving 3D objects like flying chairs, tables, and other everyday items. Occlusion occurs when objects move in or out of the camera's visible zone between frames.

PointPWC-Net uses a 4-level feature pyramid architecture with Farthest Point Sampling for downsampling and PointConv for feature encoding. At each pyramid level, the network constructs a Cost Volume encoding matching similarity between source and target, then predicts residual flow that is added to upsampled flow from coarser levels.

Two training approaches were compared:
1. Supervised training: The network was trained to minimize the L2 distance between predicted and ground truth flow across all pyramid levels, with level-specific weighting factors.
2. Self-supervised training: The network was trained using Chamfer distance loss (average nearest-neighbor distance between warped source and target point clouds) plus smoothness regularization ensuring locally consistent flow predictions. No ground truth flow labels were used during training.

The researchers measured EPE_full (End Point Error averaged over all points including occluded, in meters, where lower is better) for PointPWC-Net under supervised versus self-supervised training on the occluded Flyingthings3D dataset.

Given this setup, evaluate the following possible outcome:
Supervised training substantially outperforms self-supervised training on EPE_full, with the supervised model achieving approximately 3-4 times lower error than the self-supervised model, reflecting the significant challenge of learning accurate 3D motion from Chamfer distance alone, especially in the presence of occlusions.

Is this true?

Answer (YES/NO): YES